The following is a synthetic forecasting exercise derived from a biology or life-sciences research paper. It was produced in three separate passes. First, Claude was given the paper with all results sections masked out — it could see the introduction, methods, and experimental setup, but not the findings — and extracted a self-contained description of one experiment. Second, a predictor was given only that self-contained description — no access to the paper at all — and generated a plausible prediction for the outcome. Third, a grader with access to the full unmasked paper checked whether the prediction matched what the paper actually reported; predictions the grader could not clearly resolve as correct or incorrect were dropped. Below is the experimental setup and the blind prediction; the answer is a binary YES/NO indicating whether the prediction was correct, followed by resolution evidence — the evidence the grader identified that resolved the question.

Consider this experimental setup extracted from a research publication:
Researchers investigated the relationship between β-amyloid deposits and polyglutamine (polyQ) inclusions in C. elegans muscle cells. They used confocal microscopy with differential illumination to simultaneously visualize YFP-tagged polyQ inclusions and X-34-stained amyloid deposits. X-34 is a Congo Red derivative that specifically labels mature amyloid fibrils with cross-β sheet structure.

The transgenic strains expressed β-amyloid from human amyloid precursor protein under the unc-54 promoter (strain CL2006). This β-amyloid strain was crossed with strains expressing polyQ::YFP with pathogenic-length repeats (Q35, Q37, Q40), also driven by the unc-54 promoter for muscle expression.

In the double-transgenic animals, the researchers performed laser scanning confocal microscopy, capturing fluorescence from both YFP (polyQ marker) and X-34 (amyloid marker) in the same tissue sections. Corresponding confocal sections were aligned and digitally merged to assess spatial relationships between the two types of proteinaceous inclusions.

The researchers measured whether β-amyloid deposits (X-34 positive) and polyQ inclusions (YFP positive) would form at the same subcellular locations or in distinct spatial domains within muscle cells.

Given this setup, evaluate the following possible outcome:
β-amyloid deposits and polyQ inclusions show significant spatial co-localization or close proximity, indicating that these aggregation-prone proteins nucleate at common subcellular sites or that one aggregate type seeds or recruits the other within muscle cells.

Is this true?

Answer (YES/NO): NO